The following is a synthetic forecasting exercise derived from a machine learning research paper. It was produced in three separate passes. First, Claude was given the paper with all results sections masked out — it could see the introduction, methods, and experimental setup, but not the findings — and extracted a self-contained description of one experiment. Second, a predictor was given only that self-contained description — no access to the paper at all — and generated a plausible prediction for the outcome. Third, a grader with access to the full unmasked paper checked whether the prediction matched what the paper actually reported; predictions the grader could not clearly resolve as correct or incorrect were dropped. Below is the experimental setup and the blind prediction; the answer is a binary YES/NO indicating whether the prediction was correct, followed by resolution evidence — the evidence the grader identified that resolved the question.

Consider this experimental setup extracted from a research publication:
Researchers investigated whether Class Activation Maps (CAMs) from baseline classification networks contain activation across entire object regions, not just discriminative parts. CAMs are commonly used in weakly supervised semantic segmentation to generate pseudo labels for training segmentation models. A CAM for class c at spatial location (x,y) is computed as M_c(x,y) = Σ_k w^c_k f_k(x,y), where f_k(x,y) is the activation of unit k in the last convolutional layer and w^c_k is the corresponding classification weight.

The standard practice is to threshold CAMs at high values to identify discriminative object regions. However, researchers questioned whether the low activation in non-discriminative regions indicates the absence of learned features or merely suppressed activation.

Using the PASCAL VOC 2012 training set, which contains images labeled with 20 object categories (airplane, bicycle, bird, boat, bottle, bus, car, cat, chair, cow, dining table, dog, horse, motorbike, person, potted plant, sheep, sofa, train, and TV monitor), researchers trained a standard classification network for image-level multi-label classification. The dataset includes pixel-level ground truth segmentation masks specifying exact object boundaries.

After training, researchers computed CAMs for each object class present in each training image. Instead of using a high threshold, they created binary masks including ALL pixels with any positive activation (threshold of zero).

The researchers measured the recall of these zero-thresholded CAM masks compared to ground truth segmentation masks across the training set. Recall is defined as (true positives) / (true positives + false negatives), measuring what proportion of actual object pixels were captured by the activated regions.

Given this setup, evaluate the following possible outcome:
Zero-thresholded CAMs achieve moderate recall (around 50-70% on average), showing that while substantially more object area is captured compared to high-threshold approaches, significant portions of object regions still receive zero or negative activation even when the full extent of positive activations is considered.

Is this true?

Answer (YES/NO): NO